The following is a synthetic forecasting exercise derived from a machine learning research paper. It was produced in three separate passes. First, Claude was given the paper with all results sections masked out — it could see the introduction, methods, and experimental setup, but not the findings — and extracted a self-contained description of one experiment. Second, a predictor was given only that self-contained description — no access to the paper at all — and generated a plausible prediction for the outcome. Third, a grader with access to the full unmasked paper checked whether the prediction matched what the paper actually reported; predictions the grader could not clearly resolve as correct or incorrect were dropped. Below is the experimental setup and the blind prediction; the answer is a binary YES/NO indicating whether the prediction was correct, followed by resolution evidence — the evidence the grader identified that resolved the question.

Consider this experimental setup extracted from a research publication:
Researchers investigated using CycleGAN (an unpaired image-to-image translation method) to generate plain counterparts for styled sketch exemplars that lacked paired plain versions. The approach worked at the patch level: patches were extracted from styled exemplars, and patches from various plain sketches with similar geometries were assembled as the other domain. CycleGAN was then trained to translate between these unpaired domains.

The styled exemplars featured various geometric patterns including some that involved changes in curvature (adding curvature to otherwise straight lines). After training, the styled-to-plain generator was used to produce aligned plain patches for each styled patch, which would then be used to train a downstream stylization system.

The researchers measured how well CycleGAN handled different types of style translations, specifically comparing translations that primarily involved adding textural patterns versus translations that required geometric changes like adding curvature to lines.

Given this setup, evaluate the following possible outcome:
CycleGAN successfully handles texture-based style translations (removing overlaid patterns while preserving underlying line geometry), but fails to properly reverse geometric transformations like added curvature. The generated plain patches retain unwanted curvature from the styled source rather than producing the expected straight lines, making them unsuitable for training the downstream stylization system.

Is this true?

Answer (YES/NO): NO